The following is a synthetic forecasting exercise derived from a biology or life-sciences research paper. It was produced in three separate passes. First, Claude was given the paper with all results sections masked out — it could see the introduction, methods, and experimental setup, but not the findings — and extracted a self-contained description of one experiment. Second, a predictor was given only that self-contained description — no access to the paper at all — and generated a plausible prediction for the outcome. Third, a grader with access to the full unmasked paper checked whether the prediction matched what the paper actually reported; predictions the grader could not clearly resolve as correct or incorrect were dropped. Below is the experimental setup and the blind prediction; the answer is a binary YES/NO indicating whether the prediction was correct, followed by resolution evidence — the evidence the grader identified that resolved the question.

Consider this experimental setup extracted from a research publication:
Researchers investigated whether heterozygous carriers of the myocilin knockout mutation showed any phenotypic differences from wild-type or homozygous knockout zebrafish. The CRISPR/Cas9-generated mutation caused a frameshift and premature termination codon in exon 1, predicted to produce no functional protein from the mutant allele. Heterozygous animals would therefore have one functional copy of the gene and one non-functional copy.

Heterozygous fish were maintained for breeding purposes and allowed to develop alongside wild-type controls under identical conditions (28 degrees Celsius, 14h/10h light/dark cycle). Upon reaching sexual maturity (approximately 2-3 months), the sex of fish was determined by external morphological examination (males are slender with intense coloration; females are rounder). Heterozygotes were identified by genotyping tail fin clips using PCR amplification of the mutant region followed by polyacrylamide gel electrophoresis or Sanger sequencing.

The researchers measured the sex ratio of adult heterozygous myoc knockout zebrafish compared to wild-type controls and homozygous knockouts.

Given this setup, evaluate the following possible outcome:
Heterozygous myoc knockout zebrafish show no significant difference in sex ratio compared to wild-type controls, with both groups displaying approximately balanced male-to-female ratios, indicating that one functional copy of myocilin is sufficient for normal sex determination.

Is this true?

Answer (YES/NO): NO